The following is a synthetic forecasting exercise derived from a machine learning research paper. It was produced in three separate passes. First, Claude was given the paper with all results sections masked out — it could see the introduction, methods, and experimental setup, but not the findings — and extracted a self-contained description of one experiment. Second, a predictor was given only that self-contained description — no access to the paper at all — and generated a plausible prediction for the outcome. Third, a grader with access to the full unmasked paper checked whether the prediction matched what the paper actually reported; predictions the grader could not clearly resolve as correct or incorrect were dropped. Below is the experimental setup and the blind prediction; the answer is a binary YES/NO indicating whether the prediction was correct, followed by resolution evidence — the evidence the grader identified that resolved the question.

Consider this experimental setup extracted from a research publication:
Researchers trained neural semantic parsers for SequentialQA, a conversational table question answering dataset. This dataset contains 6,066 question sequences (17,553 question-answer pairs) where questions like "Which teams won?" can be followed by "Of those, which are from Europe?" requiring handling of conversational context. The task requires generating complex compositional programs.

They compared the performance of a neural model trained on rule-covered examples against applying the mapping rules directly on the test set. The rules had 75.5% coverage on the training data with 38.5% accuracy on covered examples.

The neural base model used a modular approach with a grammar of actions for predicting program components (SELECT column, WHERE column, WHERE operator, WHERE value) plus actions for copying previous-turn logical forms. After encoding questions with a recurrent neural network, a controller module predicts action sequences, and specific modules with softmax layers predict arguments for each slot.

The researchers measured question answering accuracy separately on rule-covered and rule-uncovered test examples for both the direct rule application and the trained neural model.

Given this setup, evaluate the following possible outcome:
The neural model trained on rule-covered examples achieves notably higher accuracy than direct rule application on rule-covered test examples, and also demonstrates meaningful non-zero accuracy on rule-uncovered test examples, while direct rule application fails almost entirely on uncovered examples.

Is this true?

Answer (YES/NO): NO